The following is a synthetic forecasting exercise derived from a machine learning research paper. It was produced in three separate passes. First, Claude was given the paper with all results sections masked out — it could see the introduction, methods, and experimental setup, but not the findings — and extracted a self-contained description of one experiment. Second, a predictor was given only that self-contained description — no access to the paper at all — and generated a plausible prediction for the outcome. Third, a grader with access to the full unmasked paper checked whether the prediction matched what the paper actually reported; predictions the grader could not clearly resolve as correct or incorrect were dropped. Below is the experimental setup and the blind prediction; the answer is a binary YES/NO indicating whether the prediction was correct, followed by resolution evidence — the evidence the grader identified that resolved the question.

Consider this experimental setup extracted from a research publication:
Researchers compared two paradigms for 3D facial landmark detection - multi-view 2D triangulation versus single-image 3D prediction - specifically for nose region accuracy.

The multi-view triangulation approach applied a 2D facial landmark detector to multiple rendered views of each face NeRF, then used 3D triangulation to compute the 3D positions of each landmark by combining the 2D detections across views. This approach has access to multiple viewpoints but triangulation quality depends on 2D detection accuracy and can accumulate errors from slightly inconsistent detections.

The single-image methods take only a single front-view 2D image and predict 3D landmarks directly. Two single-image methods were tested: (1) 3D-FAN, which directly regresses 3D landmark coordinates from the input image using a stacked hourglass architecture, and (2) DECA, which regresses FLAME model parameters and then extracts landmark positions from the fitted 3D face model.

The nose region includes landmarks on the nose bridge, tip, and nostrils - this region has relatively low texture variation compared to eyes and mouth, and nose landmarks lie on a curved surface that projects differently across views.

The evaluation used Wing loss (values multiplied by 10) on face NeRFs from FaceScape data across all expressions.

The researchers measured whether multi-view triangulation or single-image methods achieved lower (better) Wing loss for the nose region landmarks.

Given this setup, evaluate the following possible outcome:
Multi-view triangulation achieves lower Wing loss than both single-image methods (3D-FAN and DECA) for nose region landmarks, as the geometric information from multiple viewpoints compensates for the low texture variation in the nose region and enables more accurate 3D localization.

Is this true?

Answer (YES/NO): NO